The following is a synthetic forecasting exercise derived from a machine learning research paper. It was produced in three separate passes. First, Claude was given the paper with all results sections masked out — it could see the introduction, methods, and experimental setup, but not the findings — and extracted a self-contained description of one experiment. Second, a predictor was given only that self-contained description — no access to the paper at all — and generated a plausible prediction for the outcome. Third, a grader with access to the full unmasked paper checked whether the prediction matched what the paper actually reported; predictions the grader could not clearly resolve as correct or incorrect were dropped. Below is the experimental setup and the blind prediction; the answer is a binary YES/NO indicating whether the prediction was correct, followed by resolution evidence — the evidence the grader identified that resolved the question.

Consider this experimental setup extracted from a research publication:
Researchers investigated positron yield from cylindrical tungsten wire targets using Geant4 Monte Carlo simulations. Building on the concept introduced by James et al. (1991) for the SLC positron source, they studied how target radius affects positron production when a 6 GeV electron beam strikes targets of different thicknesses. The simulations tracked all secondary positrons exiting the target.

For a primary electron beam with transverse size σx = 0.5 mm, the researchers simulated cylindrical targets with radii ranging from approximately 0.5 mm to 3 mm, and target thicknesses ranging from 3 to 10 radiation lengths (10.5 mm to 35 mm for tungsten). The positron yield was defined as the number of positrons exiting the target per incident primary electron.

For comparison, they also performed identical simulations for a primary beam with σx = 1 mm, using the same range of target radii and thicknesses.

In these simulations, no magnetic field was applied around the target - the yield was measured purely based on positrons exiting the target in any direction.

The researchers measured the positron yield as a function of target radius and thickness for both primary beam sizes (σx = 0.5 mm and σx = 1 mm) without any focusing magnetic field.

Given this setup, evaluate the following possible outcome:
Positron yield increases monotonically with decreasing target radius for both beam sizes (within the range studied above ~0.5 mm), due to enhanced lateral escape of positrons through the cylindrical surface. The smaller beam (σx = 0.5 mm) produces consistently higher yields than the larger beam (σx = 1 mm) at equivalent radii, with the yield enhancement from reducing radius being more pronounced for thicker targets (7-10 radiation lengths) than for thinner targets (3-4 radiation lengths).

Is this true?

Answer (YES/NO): NO